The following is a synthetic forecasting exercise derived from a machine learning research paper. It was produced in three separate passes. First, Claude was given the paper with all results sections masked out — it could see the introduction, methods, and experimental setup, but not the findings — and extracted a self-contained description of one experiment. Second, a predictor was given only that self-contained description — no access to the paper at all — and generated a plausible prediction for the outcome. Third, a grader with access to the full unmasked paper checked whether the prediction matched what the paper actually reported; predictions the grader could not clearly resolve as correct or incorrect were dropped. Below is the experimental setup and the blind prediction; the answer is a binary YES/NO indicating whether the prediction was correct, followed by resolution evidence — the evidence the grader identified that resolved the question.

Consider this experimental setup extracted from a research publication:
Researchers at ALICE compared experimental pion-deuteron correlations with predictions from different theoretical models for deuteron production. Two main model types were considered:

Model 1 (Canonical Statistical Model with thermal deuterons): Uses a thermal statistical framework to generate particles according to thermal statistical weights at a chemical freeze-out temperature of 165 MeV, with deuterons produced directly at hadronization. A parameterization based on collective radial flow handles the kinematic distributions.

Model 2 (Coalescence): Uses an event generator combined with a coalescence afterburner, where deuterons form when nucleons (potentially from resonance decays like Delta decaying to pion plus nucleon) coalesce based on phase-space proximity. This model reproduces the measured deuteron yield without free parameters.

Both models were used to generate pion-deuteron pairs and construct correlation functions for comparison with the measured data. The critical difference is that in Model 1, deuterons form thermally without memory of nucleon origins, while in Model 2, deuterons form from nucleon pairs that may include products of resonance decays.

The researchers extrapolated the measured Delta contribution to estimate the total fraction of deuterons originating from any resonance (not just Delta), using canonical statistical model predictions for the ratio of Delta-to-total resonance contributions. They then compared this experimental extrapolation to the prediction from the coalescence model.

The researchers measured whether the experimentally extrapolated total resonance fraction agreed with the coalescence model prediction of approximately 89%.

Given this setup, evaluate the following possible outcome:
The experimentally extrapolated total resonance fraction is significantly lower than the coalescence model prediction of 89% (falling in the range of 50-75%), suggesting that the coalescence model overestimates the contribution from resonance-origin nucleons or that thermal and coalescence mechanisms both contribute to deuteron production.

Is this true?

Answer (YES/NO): NO